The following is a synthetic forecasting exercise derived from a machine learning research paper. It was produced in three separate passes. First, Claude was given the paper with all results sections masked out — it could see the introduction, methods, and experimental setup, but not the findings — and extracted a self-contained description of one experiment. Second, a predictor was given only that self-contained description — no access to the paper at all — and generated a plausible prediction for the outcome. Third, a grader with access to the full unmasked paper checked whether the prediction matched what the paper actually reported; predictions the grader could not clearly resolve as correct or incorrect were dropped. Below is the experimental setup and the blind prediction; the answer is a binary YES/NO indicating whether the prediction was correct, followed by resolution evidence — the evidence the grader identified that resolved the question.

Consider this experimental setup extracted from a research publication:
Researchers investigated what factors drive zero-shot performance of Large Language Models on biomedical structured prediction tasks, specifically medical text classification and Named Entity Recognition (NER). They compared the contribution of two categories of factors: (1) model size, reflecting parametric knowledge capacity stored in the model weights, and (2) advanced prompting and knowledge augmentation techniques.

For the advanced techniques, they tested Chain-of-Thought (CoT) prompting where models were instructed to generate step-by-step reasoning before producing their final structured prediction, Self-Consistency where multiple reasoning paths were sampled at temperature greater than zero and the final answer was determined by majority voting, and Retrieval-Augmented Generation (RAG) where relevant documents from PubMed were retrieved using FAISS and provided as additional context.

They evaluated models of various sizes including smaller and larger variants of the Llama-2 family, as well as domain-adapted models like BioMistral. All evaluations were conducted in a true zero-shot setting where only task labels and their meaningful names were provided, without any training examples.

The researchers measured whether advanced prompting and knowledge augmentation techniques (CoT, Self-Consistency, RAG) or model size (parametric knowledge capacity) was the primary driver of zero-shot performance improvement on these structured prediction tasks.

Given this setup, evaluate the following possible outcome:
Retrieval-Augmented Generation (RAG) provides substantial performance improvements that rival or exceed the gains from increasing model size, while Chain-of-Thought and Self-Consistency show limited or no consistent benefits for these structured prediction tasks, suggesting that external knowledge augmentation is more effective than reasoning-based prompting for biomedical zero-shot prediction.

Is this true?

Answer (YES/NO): NO